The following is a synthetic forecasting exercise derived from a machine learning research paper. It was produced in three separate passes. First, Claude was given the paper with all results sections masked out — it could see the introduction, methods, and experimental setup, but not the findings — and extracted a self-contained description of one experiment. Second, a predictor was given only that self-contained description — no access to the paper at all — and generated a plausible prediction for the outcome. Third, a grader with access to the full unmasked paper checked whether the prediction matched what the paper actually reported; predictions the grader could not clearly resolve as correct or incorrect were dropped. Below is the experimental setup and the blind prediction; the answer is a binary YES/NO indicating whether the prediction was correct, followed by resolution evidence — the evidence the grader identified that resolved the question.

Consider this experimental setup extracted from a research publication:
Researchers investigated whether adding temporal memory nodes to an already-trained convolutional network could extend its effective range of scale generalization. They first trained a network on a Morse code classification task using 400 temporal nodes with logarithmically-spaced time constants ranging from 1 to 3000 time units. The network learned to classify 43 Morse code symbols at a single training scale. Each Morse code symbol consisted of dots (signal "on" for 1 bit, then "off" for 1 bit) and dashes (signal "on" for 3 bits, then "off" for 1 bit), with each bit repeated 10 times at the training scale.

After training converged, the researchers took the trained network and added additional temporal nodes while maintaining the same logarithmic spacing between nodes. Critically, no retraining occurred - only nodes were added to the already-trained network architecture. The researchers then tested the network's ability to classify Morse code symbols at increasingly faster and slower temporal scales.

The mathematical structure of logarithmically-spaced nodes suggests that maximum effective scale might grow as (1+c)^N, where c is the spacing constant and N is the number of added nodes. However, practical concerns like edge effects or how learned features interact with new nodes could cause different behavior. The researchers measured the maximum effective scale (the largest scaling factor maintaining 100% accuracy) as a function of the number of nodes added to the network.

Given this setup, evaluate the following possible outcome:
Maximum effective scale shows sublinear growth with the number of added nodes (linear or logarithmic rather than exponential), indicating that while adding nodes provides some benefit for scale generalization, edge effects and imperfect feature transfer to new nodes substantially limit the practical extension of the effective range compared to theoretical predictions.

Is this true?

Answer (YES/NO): NO